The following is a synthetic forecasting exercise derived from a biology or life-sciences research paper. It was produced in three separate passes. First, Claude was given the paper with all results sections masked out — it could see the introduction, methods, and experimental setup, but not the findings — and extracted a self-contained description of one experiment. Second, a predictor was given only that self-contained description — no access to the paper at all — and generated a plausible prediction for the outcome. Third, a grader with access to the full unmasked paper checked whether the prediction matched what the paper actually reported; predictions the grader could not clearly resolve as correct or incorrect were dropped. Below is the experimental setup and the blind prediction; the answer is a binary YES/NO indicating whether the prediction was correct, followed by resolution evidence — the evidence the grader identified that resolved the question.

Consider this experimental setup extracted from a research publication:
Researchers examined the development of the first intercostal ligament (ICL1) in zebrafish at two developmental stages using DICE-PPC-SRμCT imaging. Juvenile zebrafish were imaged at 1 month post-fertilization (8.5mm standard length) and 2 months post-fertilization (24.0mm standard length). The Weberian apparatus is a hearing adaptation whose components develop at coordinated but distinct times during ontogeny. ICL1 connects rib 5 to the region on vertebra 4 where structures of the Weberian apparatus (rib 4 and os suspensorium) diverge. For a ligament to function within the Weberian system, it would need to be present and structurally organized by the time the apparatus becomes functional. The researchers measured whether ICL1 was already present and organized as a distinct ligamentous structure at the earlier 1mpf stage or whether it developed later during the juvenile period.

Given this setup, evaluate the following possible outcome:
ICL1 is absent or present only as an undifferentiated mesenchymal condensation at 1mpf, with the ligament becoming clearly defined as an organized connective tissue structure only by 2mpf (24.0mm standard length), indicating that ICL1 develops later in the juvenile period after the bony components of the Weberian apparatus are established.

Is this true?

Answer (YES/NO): NO